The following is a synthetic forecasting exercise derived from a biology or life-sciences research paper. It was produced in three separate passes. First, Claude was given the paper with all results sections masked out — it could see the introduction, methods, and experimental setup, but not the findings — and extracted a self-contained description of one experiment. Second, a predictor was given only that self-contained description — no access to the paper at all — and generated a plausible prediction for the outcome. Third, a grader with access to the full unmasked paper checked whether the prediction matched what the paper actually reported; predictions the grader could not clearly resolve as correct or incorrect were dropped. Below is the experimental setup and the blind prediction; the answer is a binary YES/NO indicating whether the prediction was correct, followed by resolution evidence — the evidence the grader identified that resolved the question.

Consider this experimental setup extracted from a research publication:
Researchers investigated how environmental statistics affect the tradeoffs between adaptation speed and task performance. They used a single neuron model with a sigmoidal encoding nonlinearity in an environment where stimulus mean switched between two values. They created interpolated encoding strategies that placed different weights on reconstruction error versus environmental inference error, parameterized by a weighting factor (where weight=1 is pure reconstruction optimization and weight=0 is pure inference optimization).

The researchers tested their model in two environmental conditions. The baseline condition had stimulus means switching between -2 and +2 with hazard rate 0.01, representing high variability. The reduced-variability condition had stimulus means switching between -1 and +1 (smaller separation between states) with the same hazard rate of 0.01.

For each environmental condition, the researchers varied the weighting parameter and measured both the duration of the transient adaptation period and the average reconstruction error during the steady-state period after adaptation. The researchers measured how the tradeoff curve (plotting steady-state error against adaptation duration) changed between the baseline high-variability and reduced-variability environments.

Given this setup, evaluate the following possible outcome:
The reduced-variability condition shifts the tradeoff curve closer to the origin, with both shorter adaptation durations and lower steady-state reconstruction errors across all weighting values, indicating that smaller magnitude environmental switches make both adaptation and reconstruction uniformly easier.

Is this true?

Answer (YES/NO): NO